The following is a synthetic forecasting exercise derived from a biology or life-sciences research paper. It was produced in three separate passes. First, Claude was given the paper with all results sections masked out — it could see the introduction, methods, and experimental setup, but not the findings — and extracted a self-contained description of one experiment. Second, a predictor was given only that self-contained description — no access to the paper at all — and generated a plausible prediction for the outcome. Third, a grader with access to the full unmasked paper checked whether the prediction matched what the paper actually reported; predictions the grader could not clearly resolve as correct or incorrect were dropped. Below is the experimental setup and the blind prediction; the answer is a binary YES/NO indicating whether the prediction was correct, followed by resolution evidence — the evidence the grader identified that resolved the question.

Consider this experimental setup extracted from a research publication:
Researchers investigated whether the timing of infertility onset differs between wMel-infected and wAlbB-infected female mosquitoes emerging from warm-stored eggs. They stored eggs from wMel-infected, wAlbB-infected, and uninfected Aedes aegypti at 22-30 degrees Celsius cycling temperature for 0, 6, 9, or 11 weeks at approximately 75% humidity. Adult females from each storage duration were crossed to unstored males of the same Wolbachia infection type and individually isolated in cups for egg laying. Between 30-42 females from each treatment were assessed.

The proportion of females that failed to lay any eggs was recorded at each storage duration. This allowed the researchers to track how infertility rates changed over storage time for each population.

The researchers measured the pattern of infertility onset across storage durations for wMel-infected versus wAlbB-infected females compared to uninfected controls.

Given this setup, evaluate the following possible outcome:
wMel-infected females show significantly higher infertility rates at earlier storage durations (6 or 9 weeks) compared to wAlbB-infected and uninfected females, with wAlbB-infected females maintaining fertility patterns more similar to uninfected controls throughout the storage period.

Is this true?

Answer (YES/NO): NO